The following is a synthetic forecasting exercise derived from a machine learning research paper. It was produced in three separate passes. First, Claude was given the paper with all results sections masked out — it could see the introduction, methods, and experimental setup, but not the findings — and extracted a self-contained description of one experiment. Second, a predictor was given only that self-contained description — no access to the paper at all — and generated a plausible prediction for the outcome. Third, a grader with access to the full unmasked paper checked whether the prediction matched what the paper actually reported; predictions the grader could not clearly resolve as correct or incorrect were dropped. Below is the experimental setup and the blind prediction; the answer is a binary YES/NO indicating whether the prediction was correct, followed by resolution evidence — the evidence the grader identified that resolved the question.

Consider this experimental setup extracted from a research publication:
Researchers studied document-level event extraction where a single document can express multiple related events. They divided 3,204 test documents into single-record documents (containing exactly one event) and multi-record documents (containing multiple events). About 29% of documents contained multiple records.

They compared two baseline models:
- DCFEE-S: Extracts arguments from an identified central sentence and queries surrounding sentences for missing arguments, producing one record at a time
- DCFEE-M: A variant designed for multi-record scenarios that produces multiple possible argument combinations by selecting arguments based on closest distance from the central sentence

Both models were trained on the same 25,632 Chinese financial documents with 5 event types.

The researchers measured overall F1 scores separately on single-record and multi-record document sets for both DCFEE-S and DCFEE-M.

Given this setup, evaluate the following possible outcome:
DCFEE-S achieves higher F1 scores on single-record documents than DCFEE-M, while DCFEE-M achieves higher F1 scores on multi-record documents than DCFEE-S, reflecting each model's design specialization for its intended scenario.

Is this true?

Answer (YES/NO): NO